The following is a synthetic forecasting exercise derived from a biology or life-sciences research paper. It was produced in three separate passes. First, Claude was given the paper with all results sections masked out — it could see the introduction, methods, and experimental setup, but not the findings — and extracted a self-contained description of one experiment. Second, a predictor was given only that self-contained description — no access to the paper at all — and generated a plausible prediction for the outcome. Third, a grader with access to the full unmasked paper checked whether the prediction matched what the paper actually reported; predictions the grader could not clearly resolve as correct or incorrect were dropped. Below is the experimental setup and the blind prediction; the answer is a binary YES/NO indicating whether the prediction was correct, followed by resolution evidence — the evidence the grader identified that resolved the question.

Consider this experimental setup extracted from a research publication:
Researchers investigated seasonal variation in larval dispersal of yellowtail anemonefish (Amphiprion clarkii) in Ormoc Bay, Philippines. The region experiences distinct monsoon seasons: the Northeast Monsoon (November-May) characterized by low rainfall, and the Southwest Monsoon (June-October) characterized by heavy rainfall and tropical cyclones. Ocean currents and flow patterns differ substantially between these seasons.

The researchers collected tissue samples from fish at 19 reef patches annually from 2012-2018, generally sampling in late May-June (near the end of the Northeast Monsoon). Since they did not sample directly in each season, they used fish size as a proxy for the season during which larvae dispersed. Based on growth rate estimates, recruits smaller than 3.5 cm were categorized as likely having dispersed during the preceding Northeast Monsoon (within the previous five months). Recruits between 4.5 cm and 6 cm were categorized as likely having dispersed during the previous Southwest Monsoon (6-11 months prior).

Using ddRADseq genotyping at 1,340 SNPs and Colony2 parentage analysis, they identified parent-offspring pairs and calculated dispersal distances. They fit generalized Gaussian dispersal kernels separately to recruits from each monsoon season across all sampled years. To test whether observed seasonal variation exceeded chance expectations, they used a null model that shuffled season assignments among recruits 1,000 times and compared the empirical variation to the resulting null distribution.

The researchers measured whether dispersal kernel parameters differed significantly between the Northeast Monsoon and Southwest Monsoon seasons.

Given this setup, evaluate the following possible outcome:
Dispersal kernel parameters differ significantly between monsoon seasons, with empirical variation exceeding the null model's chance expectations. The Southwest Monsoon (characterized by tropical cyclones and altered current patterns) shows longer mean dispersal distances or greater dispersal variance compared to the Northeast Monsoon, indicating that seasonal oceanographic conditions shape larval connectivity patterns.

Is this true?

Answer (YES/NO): NO